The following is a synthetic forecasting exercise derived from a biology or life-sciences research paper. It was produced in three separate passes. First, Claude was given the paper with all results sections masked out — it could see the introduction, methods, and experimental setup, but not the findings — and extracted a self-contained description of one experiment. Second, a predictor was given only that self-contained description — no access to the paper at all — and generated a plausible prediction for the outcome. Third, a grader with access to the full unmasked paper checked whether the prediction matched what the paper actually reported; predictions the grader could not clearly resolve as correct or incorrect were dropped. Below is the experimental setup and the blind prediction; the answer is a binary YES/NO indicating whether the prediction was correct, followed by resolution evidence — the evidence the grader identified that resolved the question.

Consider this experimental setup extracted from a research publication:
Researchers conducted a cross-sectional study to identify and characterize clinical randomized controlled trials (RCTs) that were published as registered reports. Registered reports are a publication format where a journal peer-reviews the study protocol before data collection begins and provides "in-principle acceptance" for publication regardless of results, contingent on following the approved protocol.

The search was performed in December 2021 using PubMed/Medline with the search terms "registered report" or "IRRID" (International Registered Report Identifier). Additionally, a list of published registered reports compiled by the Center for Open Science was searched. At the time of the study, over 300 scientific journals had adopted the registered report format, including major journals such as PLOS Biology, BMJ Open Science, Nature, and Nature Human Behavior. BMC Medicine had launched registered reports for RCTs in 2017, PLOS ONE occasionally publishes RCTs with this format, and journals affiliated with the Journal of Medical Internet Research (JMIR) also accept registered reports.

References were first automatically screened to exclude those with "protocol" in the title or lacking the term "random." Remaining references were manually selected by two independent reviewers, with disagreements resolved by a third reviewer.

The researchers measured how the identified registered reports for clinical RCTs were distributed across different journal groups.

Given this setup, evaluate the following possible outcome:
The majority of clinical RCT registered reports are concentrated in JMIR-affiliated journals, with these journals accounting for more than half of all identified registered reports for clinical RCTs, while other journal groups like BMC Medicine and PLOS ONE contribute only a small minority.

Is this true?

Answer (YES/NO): YES